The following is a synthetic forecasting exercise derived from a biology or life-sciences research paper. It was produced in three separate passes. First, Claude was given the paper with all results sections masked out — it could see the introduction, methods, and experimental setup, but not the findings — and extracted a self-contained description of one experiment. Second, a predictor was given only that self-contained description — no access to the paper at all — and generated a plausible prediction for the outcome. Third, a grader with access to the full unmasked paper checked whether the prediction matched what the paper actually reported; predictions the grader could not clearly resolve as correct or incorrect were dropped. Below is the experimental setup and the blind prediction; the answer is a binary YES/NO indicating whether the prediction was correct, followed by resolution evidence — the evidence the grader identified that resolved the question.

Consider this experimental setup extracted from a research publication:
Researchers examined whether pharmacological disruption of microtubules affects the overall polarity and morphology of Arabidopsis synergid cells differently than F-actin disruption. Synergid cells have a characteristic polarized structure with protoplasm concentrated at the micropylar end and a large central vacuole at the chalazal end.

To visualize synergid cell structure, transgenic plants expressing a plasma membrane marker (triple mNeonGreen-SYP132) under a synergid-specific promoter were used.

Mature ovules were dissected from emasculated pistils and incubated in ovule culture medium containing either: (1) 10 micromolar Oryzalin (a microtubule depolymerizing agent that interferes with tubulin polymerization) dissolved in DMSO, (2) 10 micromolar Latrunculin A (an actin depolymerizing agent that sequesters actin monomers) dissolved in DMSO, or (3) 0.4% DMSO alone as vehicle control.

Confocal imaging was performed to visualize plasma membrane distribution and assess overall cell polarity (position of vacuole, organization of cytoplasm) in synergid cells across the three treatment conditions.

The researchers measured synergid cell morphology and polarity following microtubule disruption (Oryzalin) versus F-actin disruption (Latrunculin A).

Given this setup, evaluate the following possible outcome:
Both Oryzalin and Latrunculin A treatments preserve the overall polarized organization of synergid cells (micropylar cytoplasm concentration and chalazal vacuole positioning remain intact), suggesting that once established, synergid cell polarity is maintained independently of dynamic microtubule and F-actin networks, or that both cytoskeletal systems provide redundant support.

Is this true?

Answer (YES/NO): NO